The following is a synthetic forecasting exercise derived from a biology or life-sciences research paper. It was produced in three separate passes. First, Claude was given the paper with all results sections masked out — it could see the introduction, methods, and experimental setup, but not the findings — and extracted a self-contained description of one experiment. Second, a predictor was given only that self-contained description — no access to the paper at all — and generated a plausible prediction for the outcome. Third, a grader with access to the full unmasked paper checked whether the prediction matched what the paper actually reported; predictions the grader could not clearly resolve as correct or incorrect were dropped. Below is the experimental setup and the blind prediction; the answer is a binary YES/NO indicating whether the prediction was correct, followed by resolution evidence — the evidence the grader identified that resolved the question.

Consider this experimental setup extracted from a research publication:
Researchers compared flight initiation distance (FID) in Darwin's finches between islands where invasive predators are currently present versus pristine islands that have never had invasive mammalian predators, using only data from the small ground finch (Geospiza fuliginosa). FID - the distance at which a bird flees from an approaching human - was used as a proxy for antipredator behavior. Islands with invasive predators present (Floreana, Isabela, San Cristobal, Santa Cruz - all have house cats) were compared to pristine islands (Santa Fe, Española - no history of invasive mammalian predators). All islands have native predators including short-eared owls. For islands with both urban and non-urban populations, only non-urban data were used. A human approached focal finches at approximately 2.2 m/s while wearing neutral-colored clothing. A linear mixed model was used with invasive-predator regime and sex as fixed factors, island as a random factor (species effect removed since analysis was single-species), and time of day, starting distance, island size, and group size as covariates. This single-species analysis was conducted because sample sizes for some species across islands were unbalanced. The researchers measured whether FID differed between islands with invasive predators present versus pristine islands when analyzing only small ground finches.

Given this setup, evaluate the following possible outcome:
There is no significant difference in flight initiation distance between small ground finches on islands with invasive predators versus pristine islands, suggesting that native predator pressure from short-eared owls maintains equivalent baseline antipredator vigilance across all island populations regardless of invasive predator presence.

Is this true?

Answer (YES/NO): NO